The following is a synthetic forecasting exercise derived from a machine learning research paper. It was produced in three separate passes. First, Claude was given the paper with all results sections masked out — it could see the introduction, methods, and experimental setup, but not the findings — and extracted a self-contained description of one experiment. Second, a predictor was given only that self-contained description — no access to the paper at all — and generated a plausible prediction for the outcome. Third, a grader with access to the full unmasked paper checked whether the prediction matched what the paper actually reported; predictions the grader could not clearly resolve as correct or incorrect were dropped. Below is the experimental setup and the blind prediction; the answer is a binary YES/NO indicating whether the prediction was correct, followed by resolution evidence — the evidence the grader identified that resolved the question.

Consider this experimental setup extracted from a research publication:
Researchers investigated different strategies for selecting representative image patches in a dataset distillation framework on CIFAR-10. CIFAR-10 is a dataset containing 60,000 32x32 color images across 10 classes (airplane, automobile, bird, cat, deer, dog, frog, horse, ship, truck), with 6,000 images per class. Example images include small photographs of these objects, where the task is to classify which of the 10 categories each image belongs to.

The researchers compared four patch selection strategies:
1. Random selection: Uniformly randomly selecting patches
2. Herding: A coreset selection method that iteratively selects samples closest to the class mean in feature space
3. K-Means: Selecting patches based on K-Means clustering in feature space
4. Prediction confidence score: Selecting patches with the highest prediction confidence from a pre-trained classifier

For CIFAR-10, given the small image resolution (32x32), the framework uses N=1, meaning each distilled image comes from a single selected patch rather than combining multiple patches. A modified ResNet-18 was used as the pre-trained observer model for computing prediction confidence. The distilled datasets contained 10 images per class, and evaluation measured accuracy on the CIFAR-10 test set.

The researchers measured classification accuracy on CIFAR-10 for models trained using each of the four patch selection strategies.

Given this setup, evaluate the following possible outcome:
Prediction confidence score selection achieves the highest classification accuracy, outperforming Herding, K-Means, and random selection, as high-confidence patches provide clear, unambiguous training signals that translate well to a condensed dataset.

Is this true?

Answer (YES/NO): NO